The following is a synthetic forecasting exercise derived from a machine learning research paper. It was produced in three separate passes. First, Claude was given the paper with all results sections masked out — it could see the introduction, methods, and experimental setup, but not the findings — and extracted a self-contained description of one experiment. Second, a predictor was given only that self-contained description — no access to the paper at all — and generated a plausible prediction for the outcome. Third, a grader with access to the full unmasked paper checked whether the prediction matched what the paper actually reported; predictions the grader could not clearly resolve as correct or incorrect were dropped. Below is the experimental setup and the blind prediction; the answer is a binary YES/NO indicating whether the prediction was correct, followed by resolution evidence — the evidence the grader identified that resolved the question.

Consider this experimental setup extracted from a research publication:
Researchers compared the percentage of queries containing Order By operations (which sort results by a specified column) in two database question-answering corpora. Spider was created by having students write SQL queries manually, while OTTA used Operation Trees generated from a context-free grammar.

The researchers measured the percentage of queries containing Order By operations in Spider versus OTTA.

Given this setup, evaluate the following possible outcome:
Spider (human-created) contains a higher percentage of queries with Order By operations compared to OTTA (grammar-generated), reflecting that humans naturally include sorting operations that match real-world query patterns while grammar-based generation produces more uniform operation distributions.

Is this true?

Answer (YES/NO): YES